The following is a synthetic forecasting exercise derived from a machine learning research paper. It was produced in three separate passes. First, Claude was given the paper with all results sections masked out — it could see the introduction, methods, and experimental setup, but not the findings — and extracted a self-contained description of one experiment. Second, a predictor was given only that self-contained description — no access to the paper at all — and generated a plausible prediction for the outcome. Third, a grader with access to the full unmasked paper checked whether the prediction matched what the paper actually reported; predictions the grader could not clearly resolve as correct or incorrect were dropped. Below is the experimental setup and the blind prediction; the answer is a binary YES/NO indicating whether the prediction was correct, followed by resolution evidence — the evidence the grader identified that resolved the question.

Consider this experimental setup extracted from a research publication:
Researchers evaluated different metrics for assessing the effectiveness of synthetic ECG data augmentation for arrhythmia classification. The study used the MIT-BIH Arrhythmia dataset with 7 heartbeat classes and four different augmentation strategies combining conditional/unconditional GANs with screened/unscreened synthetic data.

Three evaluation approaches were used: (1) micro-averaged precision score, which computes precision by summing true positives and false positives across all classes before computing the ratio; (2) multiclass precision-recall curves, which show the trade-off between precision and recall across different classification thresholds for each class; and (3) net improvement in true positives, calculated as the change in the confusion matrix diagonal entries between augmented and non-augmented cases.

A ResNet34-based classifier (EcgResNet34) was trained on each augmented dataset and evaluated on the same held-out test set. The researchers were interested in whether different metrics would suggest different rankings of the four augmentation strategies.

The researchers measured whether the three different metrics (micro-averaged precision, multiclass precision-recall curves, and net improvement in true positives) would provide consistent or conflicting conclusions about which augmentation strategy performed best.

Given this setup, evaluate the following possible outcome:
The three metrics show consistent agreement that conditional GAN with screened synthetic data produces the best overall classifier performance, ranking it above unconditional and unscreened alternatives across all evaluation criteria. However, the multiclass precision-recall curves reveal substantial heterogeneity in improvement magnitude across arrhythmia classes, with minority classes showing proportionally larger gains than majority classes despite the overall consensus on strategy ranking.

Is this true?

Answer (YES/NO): NO